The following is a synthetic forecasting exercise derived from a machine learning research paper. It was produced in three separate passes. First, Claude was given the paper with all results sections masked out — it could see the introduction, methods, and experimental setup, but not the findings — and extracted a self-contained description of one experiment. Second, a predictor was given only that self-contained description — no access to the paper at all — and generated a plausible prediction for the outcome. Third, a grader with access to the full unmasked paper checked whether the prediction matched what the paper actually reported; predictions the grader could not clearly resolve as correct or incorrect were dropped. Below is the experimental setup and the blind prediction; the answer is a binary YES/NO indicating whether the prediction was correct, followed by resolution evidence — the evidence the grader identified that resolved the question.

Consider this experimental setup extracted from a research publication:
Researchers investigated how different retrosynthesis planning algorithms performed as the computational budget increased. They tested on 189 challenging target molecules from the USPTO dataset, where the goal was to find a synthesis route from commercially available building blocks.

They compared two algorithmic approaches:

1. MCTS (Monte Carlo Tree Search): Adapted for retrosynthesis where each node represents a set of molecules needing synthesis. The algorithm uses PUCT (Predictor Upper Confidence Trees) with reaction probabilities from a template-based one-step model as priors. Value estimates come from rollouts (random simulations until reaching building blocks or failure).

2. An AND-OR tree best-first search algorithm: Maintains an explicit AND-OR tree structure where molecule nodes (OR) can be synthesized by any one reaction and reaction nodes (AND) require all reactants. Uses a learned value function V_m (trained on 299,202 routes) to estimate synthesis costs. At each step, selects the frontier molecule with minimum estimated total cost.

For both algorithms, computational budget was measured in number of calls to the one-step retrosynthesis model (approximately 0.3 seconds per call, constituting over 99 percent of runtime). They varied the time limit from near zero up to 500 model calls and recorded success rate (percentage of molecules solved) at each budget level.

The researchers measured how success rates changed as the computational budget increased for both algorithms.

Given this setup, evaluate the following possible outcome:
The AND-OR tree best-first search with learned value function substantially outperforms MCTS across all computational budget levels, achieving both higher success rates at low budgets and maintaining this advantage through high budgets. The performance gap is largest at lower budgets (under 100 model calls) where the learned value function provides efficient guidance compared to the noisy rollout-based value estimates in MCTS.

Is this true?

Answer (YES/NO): NO